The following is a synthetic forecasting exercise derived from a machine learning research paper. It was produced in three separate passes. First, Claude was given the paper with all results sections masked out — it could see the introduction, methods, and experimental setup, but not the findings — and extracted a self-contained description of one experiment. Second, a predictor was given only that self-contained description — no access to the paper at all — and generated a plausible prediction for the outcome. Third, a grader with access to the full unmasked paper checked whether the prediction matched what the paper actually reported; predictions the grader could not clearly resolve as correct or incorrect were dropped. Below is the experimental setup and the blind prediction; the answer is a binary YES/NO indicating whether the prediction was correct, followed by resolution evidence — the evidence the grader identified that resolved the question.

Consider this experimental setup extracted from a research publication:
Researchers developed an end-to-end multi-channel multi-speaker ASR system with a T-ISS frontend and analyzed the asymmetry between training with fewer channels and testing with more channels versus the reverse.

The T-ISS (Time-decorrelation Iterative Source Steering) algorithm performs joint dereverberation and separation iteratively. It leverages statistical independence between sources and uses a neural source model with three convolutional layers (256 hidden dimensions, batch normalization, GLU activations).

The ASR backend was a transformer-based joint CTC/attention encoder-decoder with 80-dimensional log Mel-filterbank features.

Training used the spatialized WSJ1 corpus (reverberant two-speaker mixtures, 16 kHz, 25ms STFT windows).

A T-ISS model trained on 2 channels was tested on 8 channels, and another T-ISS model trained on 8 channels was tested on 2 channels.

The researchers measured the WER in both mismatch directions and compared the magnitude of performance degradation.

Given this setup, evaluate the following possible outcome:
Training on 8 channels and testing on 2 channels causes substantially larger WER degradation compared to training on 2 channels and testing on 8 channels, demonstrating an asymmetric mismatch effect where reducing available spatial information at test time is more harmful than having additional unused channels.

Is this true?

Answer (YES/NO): NO